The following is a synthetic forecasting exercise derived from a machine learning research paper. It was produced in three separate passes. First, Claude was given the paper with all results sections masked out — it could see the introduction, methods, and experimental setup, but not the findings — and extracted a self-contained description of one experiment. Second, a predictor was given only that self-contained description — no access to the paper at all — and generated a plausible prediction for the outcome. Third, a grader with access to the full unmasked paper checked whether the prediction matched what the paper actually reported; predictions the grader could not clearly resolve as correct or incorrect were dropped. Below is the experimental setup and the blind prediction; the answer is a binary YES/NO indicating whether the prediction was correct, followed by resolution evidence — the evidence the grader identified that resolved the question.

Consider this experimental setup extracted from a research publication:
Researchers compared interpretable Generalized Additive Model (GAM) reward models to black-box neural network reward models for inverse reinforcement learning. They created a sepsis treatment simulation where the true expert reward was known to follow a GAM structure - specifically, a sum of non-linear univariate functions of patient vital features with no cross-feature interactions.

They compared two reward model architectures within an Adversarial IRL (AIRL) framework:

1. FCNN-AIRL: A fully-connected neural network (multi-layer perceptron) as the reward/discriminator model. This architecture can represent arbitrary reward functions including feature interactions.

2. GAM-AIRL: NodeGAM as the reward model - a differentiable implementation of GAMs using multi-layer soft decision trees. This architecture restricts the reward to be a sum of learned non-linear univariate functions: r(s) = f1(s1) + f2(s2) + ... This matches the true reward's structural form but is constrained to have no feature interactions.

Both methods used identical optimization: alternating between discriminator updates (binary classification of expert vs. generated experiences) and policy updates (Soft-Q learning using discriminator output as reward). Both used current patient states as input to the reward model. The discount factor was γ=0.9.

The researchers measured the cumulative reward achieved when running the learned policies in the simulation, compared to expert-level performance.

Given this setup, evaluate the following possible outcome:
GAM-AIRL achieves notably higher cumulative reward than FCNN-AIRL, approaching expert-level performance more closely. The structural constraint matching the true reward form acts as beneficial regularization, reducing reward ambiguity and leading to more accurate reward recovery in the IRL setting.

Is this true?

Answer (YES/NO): NO